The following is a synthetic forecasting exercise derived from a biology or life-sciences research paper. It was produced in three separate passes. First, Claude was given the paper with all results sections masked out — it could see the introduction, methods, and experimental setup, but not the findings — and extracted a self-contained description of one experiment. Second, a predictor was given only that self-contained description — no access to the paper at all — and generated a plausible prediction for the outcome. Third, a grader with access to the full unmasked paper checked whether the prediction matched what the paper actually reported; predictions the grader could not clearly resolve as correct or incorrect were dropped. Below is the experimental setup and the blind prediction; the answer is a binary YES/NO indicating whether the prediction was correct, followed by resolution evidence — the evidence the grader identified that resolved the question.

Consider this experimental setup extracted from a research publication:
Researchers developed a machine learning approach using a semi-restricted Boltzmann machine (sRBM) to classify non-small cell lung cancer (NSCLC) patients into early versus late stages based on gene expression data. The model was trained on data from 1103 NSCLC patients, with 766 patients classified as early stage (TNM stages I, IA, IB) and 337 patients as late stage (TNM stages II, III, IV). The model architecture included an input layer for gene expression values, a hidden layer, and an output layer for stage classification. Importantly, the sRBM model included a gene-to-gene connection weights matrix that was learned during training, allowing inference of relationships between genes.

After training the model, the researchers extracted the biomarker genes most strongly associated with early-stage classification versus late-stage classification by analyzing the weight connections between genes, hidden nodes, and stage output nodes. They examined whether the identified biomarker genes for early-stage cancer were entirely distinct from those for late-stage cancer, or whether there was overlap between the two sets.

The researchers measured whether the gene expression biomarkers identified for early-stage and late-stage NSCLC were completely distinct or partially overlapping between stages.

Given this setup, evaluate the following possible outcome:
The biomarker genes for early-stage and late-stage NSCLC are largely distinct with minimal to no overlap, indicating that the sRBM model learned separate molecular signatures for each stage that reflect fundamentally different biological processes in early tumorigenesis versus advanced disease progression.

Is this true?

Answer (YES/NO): NO